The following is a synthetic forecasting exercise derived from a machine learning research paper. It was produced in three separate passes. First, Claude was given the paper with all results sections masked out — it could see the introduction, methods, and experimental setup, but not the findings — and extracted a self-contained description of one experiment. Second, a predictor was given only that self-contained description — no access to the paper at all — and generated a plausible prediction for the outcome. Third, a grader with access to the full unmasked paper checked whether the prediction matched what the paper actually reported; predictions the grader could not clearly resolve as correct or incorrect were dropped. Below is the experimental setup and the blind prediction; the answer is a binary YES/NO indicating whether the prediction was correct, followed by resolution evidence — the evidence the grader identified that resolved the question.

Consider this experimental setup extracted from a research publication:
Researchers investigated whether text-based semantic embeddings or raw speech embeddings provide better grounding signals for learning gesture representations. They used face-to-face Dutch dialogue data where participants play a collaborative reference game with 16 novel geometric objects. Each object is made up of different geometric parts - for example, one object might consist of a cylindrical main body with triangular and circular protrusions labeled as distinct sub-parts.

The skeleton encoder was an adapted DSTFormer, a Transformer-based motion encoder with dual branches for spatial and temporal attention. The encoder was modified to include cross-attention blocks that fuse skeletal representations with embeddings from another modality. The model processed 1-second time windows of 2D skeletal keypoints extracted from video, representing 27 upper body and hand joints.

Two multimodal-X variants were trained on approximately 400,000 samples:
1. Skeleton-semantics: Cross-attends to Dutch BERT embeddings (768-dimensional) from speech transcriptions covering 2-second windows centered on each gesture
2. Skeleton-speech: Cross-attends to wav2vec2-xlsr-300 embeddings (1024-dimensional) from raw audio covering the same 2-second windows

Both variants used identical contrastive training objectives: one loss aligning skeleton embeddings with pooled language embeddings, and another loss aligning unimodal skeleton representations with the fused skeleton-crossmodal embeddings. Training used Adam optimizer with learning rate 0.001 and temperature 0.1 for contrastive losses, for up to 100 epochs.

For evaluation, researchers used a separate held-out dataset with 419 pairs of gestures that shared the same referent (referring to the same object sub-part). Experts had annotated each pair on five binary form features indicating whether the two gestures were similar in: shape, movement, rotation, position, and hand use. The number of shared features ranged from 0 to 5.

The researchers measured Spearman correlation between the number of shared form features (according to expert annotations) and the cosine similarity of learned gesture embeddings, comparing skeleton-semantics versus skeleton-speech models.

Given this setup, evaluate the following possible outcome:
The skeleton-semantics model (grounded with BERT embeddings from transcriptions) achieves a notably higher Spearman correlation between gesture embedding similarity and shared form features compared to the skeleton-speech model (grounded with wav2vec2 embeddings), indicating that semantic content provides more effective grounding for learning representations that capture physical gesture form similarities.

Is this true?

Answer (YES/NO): YES